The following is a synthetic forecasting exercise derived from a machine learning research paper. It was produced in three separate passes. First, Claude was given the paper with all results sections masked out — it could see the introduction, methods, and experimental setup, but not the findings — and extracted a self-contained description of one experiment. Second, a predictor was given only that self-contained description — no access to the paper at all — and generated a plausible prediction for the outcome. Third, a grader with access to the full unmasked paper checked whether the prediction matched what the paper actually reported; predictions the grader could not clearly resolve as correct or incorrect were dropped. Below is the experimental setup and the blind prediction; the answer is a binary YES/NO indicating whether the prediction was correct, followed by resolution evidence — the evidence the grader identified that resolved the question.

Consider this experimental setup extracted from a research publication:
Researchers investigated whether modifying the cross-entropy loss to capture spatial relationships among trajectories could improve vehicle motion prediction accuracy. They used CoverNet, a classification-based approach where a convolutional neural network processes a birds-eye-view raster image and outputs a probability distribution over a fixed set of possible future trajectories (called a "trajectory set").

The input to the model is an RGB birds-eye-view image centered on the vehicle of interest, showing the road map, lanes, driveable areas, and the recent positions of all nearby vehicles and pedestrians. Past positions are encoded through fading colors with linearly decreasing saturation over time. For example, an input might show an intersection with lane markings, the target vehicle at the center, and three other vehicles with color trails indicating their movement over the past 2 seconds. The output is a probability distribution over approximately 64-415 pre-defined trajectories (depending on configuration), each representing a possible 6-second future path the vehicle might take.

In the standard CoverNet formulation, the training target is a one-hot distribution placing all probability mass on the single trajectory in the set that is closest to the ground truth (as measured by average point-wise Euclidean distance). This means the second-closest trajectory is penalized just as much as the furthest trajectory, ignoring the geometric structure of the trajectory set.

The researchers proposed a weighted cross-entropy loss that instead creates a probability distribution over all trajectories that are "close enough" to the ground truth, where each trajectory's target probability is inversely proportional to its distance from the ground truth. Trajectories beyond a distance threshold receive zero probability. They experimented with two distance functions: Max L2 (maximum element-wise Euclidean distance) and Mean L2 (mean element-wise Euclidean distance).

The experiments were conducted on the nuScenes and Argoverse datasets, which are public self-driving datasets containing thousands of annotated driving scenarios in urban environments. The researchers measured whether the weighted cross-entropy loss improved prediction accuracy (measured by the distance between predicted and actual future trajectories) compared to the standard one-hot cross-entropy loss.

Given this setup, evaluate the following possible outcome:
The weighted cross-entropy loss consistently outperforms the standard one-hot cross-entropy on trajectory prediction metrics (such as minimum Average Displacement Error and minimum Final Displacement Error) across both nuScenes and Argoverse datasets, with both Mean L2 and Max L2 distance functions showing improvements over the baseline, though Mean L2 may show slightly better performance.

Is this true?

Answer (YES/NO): NO